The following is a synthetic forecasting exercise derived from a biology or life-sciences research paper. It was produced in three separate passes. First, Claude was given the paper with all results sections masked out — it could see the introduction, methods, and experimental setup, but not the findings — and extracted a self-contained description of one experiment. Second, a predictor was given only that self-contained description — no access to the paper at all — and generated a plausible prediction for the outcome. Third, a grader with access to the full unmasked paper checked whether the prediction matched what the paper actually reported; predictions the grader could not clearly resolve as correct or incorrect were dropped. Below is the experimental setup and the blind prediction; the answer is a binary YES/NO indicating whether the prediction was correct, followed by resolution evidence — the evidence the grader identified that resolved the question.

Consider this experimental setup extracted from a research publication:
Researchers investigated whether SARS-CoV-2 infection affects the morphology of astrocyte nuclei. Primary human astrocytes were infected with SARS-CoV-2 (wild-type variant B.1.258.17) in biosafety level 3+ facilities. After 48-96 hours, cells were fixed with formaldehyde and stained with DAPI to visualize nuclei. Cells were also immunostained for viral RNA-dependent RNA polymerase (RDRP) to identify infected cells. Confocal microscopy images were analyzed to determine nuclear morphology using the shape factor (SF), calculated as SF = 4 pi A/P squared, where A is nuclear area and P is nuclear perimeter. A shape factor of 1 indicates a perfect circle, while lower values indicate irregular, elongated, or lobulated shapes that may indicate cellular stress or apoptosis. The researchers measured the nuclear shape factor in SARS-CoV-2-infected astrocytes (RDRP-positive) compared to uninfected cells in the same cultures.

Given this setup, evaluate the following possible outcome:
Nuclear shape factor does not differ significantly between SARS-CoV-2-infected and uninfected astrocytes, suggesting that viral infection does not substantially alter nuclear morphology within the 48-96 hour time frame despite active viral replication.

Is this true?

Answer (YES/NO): NO